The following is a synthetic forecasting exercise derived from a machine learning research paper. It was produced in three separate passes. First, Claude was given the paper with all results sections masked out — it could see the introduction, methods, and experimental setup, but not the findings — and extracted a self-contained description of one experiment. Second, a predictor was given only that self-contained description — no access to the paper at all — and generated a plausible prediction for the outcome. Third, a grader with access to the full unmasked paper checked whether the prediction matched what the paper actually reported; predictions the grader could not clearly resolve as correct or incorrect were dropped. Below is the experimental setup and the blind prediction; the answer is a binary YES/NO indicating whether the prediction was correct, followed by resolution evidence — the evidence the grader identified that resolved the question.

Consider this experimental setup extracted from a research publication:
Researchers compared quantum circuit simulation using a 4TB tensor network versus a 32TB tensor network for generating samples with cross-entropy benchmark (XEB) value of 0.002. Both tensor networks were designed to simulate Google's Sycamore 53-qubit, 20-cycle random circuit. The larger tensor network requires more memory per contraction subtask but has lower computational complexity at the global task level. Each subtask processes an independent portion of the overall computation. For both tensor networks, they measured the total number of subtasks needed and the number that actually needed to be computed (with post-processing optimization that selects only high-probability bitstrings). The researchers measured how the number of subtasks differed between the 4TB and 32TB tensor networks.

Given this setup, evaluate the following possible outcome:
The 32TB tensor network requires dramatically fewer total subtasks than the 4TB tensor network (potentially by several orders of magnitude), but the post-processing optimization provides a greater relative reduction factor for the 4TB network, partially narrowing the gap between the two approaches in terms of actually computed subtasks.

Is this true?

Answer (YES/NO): NO